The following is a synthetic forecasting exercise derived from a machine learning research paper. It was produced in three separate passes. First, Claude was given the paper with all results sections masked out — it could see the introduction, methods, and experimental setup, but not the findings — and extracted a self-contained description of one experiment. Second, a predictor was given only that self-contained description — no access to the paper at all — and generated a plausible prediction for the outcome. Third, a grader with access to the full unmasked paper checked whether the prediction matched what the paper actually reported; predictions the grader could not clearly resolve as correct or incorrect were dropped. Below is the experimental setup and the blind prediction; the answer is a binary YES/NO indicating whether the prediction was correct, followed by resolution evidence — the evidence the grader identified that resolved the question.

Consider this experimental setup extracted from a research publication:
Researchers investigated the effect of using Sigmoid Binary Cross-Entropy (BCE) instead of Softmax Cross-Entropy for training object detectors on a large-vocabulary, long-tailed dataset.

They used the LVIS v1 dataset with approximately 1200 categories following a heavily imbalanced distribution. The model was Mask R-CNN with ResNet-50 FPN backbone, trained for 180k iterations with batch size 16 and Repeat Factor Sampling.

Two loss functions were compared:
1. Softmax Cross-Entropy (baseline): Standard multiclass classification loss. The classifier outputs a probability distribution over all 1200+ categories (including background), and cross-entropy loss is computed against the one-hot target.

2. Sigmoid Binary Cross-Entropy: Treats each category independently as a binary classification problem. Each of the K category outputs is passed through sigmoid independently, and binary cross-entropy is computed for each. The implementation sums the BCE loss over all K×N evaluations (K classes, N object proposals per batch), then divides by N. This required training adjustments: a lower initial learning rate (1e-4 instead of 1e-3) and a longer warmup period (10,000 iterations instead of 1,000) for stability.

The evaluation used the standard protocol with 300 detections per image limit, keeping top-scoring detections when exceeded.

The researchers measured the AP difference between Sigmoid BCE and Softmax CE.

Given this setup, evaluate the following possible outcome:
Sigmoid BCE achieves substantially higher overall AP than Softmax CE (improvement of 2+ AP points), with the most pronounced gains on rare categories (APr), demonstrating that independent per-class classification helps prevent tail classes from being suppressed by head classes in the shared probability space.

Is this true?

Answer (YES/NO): NO